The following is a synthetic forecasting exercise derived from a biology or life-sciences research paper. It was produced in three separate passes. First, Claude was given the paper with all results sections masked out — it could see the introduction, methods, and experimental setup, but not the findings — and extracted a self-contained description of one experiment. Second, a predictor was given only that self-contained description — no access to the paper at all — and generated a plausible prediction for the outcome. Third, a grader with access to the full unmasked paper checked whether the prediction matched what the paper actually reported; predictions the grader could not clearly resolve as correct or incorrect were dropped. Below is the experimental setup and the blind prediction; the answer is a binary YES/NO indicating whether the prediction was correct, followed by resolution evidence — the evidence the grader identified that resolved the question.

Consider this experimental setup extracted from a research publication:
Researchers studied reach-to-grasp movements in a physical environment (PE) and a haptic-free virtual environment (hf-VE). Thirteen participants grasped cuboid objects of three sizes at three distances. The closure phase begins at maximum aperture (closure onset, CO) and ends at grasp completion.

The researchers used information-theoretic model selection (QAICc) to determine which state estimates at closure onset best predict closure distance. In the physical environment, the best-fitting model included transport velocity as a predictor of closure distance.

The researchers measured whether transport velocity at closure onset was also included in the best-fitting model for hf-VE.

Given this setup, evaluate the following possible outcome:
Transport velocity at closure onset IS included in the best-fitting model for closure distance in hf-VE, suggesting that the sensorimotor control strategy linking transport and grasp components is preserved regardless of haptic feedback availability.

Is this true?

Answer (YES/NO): YES